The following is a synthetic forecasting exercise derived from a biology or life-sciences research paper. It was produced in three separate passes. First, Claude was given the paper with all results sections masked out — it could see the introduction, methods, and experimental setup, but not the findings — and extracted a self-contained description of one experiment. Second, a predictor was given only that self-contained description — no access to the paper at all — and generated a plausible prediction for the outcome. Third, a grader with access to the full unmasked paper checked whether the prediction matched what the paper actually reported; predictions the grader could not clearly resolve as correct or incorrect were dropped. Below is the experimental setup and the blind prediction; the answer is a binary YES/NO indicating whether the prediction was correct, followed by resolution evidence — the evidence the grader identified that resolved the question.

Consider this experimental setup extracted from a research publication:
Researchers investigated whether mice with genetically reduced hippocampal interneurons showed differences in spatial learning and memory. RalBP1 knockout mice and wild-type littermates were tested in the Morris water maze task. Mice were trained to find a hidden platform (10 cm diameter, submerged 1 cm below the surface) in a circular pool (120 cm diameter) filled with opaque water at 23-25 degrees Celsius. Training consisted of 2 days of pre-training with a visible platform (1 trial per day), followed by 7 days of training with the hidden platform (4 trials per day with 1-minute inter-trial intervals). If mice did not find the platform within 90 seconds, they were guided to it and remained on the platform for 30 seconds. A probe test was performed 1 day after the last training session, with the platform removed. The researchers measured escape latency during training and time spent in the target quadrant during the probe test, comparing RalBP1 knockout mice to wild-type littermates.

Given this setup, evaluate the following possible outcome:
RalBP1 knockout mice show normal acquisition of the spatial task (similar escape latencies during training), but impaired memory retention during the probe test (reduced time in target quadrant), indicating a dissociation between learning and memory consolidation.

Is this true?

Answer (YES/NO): NO